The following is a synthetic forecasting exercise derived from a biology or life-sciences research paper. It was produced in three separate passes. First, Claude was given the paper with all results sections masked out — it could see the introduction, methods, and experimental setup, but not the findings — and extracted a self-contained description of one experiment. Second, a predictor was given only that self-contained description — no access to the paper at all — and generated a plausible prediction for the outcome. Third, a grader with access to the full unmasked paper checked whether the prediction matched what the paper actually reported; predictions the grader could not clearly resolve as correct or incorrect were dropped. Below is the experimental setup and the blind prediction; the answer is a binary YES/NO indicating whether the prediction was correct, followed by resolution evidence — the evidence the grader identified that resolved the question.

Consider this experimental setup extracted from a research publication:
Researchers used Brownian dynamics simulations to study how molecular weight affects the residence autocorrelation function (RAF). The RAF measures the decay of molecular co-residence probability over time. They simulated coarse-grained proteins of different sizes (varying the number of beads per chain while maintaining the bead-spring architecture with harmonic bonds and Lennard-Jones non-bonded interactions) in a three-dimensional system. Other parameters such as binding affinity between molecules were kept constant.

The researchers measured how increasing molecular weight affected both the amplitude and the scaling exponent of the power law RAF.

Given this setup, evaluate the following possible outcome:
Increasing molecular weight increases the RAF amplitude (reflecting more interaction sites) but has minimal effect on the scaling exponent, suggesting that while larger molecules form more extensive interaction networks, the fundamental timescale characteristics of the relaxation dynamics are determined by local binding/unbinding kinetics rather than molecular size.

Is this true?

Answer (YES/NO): YES